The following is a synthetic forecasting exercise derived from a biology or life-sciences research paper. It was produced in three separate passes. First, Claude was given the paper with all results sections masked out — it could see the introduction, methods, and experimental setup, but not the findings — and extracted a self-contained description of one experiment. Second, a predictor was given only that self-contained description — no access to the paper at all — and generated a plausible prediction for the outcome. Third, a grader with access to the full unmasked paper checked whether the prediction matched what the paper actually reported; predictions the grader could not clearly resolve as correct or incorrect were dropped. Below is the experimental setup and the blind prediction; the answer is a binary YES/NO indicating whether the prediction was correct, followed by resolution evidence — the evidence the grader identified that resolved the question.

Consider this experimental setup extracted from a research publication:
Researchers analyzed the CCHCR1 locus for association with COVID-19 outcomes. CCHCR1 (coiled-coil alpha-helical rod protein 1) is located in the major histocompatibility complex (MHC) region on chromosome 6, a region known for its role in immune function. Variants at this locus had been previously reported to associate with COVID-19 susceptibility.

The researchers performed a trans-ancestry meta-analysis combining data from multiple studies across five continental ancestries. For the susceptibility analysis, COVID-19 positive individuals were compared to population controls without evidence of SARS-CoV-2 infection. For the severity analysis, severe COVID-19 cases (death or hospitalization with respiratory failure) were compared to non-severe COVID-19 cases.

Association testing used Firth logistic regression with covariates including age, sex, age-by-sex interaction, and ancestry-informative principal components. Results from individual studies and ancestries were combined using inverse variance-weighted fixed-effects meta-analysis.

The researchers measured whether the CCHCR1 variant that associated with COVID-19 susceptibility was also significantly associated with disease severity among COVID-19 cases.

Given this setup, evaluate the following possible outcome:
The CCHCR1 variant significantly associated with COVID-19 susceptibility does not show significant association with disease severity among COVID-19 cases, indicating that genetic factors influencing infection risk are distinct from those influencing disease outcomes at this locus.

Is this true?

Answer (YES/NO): NO